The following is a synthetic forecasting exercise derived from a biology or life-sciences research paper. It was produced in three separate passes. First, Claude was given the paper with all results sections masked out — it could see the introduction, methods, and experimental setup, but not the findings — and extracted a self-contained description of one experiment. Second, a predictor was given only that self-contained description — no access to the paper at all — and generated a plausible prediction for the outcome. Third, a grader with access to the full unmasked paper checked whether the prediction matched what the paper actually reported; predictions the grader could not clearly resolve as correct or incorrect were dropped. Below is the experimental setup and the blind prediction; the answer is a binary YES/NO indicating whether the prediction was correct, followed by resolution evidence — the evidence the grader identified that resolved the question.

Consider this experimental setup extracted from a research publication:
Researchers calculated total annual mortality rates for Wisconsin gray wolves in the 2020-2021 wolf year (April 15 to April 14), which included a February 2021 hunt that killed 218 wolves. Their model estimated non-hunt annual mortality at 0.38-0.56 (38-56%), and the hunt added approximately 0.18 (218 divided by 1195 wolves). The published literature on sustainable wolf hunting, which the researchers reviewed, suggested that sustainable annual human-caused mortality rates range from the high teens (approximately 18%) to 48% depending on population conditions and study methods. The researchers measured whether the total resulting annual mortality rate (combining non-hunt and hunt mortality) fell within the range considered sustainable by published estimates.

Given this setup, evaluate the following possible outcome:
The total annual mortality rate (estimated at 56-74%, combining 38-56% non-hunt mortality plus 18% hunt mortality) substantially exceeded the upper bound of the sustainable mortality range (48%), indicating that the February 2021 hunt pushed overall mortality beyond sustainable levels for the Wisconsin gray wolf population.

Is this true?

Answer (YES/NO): YES